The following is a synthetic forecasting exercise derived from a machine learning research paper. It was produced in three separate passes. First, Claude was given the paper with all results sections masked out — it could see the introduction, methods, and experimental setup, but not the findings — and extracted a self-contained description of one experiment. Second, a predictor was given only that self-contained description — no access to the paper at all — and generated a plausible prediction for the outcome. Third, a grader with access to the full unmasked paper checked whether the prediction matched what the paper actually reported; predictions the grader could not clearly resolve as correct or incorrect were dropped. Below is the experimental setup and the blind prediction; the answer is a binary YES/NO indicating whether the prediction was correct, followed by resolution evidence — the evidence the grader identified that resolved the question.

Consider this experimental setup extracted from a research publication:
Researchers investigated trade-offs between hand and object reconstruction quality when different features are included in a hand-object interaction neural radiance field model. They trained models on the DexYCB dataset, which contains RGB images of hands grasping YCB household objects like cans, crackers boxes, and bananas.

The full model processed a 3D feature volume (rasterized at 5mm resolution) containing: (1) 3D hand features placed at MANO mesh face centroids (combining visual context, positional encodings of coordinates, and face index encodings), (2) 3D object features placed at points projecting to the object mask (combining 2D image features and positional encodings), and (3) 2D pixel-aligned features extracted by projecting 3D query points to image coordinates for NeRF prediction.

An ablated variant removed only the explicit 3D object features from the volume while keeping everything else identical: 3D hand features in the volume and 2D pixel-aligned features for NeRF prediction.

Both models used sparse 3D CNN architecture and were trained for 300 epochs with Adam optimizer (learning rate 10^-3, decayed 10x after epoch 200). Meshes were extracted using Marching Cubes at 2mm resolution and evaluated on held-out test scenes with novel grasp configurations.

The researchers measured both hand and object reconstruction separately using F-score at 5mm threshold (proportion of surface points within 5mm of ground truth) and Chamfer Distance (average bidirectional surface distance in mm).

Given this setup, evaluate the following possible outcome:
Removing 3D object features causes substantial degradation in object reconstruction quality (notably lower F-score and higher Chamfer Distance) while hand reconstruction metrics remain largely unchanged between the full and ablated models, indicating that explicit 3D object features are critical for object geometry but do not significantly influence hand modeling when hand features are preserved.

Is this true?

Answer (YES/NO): NO